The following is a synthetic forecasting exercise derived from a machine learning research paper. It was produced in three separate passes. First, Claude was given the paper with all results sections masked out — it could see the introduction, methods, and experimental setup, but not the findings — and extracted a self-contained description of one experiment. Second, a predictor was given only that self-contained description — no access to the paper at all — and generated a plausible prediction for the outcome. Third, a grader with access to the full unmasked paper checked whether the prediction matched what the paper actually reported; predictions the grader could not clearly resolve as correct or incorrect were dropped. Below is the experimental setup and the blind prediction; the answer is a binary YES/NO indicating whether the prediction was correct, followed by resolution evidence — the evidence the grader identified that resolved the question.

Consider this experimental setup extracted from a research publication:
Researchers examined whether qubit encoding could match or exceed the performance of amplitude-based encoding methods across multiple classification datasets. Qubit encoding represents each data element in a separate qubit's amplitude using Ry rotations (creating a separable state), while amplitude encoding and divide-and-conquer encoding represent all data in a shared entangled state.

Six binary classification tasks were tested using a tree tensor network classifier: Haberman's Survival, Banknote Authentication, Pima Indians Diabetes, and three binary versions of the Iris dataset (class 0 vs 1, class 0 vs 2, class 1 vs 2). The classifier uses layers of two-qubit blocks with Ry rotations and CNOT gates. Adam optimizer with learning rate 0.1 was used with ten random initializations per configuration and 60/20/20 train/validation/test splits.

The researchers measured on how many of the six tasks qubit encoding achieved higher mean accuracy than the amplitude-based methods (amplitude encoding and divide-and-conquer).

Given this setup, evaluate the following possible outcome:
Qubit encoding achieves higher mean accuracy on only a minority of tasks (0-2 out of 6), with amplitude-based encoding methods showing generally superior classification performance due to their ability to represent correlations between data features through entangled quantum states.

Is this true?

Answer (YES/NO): NO